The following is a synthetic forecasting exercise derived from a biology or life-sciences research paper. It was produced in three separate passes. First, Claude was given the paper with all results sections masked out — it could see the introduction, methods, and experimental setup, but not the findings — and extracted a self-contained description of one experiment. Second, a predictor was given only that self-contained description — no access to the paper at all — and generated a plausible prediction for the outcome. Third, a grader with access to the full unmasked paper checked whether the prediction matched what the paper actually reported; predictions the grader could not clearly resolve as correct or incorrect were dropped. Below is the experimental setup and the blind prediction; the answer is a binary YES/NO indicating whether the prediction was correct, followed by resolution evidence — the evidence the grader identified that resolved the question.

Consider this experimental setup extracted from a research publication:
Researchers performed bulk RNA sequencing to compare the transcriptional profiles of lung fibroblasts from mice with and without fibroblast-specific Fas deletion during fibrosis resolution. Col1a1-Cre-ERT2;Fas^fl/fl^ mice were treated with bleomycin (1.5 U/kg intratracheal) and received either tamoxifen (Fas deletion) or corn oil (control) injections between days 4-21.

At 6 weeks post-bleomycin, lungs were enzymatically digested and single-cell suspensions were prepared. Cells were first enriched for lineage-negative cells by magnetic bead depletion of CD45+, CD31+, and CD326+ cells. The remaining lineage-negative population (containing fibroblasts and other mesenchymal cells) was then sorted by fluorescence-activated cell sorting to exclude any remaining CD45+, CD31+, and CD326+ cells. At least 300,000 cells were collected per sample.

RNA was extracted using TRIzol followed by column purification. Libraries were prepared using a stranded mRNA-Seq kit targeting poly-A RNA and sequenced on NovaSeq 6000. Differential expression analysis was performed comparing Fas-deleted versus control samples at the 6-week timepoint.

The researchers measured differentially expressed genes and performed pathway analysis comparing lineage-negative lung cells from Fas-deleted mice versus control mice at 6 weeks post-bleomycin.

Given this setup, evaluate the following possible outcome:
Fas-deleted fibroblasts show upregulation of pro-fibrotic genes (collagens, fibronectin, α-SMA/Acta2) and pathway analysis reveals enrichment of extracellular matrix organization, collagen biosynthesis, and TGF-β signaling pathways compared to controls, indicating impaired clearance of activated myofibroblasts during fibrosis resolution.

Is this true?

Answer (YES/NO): NO